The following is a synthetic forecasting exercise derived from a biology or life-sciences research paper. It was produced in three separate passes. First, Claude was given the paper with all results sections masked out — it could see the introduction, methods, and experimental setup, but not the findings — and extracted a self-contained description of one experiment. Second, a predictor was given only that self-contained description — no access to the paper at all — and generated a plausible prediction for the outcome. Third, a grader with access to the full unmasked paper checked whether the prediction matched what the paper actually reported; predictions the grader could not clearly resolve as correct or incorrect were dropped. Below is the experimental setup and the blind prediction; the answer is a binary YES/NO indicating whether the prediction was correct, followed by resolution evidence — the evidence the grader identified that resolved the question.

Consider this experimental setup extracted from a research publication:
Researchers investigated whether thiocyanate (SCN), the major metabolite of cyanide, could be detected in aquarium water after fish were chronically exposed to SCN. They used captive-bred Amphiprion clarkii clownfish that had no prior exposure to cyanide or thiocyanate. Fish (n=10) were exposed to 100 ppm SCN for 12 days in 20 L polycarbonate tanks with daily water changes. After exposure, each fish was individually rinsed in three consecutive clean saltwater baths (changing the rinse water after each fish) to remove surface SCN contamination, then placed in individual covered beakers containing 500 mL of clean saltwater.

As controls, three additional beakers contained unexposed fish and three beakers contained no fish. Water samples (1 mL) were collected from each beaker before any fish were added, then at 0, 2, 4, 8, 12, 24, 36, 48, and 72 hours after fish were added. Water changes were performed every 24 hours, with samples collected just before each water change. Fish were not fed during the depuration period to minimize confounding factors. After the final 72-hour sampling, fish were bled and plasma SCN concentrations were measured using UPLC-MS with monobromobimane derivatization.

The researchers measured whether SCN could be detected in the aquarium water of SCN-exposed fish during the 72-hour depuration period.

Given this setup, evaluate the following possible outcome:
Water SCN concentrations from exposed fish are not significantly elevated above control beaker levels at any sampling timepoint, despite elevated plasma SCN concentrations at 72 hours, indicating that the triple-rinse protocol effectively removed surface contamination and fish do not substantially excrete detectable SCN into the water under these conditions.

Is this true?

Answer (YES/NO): NO